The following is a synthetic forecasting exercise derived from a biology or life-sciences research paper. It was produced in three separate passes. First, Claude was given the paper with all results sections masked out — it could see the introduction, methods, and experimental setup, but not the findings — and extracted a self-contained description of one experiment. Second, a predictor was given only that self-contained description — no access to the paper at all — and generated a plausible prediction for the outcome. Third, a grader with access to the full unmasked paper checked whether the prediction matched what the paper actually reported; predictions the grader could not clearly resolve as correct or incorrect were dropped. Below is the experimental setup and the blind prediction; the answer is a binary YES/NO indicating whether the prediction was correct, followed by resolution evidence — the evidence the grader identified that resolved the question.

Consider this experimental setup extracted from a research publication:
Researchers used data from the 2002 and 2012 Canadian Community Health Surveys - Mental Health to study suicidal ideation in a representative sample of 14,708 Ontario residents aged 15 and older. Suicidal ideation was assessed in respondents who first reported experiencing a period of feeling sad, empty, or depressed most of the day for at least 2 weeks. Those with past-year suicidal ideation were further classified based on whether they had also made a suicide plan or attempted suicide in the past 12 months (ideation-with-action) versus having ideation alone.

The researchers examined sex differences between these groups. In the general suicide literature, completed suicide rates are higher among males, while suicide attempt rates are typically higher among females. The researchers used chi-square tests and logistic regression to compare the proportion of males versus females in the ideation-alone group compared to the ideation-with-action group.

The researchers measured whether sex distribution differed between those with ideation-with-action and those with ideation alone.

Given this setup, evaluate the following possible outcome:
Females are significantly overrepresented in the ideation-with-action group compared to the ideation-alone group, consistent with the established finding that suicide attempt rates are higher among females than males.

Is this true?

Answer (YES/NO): NO